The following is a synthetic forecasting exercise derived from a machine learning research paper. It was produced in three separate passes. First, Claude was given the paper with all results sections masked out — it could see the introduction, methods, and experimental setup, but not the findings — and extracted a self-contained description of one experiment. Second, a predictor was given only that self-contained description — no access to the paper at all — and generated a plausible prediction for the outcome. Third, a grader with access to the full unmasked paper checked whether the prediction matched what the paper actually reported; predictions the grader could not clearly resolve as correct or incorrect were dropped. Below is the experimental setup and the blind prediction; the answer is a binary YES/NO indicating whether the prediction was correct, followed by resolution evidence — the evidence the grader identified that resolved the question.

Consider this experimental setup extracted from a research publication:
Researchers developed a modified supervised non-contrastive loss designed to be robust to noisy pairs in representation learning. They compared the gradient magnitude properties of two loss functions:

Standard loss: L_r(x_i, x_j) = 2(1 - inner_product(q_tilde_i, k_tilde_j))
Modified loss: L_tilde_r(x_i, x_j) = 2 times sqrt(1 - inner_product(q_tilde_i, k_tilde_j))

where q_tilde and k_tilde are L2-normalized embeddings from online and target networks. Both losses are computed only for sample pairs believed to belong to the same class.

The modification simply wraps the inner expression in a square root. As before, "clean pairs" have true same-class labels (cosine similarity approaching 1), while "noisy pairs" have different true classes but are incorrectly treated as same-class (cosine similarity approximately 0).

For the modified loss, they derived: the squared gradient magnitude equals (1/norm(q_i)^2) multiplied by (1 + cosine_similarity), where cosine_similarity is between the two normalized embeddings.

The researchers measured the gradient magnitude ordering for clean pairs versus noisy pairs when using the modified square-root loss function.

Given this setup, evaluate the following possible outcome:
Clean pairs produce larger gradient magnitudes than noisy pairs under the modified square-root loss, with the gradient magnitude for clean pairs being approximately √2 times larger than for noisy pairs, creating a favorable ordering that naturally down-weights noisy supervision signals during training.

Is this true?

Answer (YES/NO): YES